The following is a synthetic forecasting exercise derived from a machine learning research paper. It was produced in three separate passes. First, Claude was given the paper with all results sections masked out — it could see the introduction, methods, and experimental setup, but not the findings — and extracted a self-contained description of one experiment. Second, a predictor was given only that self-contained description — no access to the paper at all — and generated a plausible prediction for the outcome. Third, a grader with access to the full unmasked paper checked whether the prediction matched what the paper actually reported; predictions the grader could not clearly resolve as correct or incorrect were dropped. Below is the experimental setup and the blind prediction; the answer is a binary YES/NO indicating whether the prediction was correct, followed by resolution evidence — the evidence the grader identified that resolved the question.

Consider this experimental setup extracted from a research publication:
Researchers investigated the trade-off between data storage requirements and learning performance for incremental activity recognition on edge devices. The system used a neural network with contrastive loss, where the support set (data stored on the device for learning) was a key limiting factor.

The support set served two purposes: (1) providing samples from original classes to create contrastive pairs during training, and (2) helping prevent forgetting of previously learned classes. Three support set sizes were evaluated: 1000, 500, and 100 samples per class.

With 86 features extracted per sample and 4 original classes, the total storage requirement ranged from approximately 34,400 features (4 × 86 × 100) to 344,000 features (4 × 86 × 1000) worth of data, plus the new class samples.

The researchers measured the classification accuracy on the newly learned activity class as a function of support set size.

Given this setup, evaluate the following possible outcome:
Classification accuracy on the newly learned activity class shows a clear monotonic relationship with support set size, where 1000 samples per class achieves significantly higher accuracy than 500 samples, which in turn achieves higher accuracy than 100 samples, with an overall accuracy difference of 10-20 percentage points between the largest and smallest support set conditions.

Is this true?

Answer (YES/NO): NO